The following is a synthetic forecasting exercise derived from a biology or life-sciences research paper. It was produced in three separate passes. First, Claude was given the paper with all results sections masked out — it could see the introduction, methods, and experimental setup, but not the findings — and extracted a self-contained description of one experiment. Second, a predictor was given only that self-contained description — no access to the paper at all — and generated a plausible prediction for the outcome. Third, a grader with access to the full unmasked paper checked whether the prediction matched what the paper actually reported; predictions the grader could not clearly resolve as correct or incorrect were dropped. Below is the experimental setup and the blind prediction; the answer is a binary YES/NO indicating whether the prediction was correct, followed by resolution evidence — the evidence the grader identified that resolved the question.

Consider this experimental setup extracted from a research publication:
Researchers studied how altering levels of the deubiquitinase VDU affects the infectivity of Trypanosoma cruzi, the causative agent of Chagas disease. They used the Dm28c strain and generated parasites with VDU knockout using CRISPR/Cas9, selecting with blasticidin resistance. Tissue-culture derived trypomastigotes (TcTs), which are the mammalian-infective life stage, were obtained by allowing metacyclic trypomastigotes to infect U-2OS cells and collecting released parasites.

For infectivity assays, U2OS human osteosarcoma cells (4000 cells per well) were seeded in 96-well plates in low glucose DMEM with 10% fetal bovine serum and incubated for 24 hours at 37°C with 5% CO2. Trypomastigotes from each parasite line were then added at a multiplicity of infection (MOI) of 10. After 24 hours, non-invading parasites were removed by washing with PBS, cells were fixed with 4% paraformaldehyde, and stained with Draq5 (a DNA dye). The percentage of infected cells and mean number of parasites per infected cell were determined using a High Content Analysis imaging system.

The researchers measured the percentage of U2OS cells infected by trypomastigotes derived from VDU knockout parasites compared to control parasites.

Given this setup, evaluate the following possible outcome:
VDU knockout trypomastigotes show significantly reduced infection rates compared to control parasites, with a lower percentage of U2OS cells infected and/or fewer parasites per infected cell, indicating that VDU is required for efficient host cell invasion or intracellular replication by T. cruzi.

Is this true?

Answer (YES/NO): NO